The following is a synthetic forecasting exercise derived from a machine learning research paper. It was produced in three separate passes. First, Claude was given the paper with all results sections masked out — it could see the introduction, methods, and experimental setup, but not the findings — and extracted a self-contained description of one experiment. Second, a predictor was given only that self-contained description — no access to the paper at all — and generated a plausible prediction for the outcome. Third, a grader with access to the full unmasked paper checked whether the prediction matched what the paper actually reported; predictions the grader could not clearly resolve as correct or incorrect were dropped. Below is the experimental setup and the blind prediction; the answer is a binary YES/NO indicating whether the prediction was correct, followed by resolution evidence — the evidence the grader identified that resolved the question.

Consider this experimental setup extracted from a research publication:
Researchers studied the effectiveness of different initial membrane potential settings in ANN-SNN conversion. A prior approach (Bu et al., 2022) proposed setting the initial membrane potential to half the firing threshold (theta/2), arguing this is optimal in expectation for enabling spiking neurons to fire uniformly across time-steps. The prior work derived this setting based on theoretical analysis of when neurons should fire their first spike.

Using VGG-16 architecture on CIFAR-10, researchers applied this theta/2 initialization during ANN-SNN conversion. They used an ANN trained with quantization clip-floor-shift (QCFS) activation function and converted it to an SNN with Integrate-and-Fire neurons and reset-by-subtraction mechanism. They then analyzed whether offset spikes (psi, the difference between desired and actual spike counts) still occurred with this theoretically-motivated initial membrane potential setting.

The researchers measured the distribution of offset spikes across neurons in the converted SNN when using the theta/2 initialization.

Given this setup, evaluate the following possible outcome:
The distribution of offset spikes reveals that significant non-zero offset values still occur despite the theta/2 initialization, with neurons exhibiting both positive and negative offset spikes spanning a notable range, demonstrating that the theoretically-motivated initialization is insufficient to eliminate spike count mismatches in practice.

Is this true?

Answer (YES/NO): YES